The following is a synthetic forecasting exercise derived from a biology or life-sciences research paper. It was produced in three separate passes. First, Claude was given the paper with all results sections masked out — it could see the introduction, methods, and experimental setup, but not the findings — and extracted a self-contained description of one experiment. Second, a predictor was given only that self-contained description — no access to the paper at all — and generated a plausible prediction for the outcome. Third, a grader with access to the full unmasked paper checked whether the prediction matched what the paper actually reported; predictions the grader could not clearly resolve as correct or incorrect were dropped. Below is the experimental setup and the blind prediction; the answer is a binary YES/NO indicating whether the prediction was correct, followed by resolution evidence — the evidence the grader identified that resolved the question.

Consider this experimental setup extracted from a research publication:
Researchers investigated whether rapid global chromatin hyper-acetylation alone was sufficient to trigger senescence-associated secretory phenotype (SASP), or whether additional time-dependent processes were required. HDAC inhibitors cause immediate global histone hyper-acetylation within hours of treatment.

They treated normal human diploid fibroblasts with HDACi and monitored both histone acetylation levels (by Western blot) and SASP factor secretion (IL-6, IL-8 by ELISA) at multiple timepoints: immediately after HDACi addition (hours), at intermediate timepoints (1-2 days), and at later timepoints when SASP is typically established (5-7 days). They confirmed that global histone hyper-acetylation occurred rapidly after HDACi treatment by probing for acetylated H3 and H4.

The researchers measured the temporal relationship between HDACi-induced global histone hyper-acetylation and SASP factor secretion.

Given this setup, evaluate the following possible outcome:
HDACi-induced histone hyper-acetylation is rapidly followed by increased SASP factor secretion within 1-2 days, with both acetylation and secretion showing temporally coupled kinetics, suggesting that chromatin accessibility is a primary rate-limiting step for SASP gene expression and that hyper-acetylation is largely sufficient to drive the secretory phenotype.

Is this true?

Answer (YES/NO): NO